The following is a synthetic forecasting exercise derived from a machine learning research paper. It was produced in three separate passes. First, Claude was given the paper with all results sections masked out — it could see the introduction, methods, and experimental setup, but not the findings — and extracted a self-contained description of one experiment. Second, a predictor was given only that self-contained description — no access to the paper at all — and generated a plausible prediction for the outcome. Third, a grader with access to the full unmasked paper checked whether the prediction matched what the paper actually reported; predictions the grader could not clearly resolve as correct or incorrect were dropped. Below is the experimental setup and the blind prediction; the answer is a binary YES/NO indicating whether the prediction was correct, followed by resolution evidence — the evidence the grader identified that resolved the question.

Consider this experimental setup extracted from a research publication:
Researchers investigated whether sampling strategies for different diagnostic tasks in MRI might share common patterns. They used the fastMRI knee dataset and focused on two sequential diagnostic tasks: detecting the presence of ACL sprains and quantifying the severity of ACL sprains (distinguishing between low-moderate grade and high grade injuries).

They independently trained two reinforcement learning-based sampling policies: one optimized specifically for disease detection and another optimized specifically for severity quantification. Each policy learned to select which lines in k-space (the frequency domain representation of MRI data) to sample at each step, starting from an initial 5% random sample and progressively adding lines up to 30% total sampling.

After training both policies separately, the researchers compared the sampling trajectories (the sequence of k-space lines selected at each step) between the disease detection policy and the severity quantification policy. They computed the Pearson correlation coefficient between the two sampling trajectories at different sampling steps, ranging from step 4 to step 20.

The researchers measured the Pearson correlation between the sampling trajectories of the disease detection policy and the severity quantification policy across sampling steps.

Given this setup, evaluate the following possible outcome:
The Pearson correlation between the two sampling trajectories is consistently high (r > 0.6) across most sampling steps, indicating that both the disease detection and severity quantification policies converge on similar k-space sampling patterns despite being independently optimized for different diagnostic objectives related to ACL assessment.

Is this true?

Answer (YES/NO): NO